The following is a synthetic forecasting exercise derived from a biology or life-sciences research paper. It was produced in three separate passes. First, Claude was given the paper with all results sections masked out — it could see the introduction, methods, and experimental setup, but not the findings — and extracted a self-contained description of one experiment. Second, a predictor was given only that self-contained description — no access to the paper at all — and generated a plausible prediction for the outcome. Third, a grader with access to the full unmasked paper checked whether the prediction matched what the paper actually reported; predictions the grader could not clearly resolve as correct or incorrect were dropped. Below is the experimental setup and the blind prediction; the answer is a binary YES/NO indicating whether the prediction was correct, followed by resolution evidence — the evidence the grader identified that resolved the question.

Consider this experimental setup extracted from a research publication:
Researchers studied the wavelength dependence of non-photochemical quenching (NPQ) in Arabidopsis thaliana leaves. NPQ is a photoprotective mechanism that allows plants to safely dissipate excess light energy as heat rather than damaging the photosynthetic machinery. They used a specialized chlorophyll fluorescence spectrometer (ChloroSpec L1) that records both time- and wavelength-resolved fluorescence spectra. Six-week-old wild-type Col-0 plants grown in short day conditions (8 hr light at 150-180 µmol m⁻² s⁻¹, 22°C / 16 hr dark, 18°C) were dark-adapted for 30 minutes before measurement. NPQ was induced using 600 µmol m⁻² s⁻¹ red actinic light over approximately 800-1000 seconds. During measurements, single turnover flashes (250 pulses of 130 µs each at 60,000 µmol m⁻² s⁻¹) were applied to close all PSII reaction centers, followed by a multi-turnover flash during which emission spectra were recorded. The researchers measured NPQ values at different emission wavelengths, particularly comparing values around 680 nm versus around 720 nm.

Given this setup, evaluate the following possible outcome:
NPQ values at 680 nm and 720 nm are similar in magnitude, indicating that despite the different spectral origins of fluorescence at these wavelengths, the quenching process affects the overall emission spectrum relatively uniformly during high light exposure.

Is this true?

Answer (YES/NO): NO